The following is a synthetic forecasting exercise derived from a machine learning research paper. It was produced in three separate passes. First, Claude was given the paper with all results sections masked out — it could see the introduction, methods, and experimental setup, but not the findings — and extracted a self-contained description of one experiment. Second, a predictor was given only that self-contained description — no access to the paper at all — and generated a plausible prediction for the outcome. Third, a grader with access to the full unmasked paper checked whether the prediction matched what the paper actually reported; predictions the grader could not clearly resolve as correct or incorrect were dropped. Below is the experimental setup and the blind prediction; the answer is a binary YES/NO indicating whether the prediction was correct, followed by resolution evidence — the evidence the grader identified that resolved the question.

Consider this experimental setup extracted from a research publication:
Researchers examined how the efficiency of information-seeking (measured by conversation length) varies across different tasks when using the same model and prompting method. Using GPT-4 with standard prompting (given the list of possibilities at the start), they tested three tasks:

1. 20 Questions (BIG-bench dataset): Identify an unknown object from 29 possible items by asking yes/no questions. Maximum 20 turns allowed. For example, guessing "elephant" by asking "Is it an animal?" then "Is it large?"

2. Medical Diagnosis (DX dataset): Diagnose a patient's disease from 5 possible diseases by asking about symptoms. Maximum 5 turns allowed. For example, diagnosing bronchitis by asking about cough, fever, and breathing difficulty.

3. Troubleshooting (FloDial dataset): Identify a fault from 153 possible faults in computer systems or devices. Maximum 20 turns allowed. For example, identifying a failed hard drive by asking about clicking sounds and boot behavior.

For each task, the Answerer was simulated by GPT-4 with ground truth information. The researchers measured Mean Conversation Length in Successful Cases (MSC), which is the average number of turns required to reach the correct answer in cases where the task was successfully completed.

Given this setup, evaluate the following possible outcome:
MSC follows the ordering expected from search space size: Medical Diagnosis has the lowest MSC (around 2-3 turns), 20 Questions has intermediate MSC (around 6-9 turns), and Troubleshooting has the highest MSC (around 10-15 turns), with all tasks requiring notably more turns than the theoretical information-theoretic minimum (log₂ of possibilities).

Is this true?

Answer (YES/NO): NO